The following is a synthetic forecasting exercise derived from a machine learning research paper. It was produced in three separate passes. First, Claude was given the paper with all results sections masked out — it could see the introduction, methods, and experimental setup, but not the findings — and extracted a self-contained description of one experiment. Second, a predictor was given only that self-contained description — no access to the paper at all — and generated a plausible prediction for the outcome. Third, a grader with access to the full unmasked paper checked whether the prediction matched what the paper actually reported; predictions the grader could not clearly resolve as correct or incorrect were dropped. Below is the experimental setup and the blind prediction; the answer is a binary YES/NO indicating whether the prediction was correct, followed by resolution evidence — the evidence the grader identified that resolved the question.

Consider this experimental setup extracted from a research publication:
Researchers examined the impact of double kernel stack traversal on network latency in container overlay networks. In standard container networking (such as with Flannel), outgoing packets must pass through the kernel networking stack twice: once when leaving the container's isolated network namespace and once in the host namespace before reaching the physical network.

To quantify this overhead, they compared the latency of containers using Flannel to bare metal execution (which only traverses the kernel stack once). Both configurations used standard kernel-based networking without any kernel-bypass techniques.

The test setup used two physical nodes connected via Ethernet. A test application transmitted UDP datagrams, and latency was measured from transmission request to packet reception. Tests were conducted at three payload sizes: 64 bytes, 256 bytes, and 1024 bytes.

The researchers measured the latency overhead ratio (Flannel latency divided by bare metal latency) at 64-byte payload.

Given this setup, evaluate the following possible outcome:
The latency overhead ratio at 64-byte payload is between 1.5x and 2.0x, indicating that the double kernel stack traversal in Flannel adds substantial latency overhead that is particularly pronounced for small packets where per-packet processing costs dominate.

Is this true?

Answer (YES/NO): NO